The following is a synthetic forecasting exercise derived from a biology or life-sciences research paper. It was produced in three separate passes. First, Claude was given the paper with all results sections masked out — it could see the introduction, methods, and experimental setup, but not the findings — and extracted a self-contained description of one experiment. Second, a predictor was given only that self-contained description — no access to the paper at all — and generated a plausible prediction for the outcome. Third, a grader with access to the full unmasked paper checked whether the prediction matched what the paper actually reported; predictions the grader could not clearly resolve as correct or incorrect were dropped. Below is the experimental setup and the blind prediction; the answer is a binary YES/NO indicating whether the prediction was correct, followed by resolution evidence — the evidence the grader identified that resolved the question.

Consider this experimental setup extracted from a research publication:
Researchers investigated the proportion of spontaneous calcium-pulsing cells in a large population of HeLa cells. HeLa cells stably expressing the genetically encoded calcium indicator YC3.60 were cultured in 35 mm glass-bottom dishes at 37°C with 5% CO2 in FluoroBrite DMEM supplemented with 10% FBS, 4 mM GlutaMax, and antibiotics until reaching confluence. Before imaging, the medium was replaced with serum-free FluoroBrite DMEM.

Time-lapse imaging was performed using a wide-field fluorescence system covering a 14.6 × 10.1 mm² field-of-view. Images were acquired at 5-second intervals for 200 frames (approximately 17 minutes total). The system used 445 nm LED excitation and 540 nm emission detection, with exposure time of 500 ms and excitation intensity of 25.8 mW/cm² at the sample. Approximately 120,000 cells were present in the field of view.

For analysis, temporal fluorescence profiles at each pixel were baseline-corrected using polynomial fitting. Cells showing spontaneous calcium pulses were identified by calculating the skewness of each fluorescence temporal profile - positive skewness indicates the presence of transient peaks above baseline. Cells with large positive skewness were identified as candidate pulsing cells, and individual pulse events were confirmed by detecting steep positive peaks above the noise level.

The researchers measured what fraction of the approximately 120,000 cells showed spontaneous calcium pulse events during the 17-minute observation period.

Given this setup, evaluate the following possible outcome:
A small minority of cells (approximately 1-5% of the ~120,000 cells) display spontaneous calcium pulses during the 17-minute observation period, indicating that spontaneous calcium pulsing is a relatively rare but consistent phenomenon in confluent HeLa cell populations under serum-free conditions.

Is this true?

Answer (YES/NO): NO